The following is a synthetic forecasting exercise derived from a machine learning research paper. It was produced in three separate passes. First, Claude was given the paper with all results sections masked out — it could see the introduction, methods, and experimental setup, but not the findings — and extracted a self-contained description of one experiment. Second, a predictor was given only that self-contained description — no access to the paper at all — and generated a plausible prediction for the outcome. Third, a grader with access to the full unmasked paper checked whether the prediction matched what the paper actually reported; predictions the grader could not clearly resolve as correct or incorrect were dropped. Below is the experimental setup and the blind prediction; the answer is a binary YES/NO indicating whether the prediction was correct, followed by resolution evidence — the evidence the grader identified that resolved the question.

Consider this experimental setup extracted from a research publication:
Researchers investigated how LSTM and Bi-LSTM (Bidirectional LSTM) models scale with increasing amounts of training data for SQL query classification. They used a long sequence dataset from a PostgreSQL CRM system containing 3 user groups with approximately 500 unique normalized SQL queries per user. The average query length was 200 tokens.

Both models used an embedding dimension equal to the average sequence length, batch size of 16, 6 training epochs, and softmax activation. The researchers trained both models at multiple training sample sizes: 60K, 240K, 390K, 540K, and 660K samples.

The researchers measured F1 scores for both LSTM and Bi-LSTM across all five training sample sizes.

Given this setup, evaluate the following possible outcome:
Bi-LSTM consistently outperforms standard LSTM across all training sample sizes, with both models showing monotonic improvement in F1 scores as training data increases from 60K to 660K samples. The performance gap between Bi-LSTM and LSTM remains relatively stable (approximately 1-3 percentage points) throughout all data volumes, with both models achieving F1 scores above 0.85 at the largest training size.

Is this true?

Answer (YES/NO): NO